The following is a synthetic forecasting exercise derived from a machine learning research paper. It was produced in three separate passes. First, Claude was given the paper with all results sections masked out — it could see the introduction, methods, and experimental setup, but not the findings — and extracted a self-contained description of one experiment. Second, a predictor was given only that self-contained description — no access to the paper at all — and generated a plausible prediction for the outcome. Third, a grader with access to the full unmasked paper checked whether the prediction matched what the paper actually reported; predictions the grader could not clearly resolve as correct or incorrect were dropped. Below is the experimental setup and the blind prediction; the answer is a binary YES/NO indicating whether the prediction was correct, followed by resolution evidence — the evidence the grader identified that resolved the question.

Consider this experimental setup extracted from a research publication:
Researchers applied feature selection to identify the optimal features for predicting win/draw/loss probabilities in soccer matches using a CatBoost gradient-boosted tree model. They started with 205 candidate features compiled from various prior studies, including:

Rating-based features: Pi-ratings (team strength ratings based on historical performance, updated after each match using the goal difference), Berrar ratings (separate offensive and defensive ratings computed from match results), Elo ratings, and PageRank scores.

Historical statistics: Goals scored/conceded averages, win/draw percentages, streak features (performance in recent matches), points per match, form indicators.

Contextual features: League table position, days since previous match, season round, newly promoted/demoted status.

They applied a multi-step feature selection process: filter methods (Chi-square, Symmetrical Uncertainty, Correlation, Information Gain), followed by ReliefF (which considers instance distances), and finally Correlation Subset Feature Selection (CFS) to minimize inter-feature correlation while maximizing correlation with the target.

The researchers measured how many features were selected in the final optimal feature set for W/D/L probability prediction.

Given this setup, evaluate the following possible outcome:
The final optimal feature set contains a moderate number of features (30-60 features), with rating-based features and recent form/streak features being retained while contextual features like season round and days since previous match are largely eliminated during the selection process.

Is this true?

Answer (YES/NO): NO